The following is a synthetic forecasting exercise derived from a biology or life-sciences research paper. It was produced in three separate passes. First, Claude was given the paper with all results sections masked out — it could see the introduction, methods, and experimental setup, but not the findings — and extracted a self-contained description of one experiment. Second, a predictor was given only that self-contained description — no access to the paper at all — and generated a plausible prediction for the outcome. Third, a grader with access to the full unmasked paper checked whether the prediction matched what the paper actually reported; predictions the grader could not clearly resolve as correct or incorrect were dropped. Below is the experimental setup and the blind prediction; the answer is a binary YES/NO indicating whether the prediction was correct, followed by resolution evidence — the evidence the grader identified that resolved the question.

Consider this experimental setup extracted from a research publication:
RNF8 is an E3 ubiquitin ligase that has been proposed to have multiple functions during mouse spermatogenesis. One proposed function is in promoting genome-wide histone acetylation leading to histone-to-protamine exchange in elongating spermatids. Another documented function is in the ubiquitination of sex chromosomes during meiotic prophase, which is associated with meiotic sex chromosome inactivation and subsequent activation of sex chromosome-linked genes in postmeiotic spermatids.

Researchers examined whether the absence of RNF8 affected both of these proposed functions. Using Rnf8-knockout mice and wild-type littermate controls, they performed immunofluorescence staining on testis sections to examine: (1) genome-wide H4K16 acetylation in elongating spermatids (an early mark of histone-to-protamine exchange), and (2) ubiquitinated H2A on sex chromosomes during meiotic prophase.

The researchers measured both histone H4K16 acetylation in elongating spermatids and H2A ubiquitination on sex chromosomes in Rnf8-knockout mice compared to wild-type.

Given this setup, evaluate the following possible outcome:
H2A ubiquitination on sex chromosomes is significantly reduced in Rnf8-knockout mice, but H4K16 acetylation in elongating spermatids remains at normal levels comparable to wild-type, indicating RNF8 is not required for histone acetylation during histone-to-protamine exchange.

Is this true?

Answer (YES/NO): YES